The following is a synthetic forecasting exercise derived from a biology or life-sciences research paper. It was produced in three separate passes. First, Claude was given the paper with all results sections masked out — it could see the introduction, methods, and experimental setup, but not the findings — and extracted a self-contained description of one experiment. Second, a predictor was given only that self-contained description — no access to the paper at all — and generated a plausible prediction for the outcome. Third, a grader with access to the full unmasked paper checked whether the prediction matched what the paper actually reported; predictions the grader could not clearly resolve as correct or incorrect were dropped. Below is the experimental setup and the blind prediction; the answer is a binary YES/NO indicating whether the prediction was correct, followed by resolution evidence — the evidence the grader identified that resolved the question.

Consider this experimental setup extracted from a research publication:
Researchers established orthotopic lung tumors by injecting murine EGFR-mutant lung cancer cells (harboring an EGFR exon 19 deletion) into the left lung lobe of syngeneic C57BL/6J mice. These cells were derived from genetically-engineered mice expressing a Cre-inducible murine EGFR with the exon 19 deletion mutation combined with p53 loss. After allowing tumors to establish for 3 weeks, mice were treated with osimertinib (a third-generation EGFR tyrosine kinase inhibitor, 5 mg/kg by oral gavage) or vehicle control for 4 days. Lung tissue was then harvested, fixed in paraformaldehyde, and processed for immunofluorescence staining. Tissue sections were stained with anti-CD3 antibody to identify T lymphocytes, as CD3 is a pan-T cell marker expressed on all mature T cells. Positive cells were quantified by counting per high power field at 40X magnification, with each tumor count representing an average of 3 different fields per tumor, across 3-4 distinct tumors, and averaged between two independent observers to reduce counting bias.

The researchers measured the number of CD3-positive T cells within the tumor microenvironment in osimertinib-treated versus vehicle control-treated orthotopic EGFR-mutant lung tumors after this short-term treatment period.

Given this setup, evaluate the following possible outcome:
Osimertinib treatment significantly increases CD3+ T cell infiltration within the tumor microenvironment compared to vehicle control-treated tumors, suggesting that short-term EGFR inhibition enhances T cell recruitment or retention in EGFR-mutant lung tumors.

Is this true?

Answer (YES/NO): YES